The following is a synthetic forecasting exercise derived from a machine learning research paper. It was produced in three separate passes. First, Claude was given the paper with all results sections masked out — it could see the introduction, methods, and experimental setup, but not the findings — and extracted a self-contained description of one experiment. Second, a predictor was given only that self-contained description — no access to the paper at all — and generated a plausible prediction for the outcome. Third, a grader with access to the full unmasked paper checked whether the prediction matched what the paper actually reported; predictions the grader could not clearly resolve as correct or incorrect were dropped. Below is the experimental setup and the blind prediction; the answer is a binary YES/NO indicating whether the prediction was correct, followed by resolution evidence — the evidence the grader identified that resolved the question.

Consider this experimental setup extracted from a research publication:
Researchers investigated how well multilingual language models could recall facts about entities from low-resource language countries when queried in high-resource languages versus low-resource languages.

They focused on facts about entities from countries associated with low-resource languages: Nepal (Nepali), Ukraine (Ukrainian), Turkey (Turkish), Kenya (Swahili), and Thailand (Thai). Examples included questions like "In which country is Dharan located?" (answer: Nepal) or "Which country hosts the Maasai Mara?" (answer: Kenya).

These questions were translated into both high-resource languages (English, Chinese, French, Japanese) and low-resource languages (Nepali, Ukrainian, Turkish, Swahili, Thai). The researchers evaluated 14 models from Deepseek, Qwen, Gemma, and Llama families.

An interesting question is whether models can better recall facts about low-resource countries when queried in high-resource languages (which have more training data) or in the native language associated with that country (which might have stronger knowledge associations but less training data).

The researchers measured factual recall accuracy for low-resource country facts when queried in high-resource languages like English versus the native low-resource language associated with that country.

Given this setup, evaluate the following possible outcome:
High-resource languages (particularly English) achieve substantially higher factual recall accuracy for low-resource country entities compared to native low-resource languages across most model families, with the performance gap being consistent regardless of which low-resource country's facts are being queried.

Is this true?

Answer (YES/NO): NO